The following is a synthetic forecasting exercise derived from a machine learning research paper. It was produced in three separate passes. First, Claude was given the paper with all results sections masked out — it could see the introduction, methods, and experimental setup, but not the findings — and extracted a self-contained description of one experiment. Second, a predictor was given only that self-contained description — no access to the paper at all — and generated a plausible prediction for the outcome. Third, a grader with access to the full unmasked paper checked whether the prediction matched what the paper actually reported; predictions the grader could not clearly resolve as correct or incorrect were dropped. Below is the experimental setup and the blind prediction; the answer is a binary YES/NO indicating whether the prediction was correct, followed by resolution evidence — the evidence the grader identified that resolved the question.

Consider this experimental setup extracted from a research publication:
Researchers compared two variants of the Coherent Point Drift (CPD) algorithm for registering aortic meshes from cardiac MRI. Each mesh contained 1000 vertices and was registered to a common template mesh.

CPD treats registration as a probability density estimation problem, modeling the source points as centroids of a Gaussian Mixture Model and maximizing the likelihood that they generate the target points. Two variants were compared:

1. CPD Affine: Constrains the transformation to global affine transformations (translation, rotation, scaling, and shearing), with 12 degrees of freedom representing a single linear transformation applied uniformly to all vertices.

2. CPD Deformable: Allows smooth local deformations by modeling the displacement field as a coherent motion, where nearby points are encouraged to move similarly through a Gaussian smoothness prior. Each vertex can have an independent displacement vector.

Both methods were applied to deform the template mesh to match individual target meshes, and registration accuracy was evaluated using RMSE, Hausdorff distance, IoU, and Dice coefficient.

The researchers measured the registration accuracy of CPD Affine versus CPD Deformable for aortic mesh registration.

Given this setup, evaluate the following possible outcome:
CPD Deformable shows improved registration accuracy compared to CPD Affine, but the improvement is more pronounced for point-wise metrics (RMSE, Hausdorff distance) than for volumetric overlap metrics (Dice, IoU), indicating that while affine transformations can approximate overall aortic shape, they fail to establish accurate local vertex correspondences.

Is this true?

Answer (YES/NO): NO